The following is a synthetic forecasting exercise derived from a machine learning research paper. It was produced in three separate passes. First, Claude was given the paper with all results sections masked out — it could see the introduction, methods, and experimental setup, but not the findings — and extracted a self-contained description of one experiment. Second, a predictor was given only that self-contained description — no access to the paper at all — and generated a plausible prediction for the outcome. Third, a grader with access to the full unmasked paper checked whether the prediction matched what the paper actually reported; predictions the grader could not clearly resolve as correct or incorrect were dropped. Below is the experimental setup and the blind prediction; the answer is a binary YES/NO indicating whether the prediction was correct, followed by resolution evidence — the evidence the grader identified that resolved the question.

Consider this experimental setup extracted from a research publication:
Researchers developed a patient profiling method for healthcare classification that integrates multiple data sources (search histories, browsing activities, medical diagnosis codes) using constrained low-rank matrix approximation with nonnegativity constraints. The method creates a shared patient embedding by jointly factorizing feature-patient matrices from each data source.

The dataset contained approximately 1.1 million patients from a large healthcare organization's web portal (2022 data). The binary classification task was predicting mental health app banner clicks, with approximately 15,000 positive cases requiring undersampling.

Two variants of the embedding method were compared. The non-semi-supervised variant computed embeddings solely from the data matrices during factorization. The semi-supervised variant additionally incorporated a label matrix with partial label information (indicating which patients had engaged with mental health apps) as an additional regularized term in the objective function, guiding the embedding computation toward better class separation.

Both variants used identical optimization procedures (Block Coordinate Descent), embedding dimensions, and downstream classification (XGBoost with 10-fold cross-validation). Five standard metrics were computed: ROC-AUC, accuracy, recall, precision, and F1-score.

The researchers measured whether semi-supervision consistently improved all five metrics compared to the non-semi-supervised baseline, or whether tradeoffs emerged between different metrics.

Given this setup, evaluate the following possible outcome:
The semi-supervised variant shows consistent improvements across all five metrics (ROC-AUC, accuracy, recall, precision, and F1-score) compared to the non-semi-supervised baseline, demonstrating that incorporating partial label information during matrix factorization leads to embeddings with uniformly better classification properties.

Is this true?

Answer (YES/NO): NO